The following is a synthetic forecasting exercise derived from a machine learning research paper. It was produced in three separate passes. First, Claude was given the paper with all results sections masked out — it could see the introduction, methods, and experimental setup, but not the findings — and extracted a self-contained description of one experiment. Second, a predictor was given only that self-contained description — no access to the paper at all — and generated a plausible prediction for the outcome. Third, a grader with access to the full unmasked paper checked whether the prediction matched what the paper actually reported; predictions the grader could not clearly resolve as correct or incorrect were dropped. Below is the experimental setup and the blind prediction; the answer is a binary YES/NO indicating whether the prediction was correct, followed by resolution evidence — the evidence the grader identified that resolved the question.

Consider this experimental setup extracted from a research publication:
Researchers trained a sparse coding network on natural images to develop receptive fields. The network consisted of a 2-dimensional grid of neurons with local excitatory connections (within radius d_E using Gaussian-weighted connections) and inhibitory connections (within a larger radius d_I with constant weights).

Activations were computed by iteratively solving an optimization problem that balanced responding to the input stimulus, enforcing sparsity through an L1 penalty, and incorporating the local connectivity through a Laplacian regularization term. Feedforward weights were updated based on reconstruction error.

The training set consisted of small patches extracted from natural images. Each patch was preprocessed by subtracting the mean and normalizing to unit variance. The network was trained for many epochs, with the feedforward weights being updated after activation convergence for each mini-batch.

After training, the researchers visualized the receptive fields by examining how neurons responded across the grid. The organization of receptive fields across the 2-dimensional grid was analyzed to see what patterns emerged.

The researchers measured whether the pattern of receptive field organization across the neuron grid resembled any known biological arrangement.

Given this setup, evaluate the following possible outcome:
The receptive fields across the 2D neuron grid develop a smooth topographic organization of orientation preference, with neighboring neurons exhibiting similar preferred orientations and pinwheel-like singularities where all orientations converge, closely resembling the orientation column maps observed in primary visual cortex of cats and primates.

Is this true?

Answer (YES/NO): YES